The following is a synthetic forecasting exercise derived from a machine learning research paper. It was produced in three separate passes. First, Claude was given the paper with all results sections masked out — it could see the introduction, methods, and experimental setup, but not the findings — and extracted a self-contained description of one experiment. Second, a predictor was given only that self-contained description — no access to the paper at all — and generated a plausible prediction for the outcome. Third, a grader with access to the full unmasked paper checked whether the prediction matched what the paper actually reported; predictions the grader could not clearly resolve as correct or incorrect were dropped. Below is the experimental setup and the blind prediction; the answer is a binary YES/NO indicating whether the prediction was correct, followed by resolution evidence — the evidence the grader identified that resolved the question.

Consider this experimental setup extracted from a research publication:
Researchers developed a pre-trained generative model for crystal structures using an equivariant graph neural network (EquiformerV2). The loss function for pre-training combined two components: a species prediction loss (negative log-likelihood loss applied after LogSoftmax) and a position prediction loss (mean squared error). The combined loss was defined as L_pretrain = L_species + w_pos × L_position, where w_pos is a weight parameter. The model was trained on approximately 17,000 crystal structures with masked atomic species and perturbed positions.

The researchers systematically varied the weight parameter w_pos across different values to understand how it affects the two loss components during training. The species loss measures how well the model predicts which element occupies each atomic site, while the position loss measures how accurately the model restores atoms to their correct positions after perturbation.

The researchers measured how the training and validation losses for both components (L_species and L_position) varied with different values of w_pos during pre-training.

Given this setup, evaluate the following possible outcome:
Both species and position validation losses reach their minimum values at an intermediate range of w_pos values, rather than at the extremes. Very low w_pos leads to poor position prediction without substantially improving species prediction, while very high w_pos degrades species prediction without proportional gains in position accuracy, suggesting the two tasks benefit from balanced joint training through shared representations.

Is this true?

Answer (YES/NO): NO